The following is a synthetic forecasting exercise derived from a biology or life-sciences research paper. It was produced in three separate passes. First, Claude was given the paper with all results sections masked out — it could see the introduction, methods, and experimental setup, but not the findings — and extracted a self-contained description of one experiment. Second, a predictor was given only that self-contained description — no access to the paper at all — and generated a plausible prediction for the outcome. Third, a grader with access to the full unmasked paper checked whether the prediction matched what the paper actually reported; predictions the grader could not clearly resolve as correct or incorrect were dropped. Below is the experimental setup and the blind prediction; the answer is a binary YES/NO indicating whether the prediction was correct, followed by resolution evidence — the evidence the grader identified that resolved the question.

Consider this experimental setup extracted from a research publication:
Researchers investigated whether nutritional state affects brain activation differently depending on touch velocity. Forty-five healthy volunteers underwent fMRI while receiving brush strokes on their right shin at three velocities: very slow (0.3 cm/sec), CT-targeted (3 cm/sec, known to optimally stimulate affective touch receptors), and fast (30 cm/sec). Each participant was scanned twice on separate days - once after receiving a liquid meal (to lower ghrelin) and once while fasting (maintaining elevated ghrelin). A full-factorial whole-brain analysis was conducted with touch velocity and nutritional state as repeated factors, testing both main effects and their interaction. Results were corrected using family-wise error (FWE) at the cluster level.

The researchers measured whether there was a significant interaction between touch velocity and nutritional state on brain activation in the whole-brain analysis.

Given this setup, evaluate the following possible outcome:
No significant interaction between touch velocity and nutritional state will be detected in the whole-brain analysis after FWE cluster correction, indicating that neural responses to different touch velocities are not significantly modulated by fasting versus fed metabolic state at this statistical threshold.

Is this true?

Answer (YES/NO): YES